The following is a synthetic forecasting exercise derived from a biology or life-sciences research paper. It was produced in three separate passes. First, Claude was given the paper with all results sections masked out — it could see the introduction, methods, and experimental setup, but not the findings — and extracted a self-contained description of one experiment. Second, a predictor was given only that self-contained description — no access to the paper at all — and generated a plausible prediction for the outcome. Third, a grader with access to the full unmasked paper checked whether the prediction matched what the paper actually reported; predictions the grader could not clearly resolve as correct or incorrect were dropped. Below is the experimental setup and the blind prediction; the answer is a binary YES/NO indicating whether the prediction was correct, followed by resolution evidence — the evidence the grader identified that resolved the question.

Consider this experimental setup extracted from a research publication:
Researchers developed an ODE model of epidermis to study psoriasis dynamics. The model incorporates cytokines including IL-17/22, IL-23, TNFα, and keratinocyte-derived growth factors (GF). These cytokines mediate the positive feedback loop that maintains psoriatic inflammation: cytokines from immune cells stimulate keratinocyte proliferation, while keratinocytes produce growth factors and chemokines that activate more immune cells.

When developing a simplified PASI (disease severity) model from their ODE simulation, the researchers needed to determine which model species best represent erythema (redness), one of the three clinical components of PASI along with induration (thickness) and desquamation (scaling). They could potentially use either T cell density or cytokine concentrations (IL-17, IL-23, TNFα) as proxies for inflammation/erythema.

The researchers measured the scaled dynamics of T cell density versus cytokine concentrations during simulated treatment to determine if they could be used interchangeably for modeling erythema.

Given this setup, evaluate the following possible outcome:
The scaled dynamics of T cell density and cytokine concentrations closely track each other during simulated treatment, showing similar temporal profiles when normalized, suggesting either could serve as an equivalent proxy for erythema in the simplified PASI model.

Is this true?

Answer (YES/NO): YES